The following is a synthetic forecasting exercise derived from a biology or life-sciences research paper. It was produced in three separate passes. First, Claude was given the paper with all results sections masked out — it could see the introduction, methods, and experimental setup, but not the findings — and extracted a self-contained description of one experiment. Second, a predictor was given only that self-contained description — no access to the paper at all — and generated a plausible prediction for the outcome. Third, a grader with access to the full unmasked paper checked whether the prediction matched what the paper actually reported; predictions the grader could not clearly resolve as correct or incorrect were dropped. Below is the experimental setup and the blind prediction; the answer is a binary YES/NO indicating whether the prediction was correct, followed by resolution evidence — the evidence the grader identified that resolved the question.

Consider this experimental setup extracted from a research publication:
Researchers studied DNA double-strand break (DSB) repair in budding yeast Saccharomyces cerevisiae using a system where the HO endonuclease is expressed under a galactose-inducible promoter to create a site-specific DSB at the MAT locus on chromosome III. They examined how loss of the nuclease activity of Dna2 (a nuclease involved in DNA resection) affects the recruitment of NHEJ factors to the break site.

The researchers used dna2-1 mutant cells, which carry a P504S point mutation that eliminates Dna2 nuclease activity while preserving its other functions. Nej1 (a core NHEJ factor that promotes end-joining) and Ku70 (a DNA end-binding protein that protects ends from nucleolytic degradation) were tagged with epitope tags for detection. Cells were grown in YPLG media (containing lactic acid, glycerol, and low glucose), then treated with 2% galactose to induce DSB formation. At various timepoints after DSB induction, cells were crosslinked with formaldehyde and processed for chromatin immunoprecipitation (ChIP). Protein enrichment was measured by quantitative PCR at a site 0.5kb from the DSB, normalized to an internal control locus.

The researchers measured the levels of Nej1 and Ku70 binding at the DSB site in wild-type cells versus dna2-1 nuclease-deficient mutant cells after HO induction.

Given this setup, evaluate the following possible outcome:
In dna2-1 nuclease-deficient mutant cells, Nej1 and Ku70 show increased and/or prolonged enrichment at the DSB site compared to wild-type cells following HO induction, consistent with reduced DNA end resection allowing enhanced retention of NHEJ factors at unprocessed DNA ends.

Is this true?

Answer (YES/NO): YES